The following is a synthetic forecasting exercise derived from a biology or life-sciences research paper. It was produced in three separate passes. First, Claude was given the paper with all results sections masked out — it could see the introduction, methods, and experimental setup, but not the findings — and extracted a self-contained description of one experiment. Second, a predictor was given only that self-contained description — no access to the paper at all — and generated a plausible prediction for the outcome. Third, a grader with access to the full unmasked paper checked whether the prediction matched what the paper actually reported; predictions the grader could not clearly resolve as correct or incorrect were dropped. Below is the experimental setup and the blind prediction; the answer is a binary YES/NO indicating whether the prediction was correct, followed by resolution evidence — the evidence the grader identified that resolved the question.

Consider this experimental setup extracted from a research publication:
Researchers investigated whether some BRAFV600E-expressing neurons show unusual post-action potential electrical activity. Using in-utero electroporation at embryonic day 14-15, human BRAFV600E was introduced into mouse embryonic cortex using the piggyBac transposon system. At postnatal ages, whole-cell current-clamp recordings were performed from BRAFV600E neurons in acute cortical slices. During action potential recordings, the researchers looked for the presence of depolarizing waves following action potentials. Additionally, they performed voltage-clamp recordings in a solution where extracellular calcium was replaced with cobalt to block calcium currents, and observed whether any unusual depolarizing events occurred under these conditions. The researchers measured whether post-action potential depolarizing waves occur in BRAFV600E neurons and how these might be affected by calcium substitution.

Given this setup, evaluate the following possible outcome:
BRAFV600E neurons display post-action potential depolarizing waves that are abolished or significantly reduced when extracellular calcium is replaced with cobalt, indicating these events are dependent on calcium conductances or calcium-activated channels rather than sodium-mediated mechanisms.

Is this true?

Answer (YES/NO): NO